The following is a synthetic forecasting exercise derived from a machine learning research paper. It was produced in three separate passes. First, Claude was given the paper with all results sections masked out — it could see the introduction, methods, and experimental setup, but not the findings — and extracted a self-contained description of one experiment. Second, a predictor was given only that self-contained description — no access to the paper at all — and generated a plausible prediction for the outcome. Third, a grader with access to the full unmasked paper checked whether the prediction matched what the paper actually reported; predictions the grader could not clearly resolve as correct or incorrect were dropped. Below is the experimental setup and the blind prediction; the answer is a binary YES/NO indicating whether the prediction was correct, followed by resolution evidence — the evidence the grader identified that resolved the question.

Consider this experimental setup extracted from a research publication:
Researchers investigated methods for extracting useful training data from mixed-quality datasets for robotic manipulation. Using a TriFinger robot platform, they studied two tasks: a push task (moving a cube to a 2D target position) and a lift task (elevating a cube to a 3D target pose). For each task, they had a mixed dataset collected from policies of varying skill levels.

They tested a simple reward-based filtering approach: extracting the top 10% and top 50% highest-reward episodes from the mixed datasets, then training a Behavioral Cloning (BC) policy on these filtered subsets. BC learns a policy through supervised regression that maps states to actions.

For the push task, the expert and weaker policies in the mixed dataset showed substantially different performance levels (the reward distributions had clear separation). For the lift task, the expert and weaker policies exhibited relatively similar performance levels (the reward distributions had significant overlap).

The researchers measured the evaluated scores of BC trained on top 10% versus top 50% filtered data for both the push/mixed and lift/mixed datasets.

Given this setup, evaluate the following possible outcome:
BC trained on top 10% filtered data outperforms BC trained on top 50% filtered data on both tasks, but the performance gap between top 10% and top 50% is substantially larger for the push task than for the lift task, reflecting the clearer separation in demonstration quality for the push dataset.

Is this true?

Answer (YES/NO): NO